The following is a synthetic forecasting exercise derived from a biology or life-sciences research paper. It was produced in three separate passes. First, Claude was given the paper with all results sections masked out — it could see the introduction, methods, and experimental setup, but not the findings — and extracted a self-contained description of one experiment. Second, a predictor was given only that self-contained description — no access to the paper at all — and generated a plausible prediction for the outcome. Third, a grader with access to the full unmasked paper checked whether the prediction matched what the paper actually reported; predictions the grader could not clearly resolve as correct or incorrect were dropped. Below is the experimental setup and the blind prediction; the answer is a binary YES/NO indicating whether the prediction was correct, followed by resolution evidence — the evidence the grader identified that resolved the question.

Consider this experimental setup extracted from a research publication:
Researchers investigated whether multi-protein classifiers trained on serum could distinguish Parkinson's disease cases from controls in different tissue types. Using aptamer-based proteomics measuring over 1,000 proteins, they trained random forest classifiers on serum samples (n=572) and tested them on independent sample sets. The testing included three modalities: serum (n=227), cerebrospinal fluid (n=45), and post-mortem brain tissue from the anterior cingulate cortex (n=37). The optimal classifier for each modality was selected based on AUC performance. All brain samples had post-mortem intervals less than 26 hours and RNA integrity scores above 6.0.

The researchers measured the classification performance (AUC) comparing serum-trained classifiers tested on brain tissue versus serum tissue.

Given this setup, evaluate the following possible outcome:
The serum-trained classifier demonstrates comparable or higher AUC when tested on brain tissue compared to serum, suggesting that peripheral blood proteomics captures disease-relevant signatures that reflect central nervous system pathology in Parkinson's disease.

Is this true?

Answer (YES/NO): YES